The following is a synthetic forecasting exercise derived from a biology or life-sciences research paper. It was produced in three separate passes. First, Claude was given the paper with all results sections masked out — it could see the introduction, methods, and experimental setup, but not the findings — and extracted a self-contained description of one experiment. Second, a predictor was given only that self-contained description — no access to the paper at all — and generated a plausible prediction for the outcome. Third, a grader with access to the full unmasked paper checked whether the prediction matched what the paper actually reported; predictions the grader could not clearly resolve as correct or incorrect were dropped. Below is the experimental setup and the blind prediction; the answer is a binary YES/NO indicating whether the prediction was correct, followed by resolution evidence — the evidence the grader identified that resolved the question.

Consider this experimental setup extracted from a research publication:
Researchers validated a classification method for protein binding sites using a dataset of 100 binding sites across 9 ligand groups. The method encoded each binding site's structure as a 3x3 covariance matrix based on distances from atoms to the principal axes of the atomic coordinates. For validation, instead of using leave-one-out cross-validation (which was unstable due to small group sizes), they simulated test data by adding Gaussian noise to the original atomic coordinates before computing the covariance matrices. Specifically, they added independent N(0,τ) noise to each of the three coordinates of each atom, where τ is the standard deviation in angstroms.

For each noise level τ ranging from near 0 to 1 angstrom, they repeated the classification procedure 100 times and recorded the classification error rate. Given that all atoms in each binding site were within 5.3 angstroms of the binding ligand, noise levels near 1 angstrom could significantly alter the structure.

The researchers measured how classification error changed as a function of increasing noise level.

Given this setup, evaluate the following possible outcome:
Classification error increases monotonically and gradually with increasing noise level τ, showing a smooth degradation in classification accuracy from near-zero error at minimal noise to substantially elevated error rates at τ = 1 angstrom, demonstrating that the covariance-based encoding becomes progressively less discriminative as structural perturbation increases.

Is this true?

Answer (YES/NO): NO